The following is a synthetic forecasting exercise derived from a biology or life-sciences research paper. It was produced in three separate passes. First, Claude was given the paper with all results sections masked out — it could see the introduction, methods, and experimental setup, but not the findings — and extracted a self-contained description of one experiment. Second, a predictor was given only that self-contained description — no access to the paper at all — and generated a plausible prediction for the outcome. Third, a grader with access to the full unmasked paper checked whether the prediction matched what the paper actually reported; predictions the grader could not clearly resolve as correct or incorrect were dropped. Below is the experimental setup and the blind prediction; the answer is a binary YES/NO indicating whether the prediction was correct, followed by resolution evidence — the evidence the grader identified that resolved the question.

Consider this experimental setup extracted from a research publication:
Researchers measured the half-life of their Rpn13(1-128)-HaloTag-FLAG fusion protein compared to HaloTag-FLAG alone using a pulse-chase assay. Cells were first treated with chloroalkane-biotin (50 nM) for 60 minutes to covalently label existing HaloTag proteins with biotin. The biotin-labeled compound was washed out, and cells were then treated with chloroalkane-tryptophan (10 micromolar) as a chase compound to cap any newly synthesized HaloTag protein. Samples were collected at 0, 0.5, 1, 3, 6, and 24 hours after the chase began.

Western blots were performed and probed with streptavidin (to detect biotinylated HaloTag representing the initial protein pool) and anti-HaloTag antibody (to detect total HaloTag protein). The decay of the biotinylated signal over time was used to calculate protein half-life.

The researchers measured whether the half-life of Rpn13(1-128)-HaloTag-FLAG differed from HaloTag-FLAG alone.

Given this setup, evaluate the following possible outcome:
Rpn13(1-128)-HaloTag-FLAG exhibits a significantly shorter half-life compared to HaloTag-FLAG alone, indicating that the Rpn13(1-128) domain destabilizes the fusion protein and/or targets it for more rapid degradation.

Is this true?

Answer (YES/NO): YES